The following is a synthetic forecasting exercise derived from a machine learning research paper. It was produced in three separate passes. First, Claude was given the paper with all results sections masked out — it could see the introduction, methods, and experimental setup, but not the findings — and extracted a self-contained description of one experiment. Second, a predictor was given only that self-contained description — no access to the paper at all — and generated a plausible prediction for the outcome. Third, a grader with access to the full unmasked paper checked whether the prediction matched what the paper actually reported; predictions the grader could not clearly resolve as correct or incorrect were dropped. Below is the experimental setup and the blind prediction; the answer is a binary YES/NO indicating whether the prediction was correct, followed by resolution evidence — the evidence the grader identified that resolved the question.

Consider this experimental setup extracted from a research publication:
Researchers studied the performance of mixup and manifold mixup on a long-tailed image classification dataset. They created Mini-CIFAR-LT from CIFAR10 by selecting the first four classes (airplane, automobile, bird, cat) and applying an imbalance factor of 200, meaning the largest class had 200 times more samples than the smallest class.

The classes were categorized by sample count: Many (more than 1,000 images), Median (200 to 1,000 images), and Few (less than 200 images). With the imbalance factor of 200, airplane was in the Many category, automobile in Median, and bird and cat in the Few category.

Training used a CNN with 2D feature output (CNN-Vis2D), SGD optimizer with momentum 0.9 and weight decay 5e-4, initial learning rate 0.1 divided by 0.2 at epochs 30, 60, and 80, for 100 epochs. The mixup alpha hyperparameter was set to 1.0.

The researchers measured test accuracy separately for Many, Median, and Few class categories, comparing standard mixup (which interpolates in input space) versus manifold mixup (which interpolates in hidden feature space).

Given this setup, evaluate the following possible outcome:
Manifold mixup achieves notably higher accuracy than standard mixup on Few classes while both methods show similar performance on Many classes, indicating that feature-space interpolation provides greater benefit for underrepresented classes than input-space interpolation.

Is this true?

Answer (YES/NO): YES